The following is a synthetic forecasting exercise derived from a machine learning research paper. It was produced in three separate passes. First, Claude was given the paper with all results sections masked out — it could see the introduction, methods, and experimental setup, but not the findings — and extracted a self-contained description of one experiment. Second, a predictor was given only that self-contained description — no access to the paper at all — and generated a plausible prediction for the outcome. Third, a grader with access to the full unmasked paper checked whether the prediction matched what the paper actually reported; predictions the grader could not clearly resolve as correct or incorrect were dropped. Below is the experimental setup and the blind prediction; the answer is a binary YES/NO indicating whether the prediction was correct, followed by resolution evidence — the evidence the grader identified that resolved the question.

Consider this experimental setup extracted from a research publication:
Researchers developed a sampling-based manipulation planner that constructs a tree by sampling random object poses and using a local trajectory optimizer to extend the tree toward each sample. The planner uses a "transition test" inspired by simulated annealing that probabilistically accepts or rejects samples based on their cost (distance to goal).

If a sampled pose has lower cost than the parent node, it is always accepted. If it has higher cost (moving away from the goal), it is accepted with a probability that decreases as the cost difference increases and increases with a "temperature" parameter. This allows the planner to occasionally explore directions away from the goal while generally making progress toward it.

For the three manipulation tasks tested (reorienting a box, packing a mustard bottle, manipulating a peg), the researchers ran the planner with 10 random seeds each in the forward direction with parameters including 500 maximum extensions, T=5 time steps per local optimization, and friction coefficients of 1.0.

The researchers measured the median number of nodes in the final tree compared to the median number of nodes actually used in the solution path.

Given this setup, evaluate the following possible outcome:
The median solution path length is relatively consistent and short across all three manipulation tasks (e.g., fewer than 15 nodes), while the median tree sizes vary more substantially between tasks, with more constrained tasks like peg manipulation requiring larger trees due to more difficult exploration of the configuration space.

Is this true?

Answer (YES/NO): NO